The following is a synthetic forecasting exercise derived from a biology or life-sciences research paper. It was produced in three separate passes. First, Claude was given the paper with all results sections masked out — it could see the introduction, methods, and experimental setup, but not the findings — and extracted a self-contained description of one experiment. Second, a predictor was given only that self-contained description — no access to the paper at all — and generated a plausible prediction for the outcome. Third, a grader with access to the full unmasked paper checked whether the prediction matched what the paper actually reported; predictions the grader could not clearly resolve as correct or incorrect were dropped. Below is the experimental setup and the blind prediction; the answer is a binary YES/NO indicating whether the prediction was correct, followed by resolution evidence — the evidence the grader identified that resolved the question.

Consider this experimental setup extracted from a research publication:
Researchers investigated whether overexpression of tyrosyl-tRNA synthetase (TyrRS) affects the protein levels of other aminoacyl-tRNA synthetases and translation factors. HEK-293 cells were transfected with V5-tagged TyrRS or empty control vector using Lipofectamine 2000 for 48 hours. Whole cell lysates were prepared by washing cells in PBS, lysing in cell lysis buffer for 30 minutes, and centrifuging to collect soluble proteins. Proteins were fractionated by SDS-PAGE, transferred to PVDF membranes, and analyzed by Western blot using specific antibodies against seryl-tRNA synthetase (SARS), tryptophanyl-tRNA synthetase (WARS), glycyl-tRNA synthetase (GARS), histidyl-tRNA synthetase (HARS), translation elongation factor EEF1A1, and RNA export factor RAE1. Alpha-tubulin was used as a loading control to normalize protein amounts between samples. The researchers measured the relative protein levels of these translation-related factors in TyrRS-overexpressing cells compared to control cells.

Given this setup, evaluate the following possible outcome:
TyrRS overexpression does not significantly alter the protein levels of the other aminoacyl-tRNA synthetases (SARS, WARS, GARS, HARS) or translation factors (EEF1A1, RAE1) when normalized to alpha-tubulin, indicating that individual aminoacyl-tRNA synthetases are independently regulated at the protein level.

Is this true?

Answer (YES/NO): NO